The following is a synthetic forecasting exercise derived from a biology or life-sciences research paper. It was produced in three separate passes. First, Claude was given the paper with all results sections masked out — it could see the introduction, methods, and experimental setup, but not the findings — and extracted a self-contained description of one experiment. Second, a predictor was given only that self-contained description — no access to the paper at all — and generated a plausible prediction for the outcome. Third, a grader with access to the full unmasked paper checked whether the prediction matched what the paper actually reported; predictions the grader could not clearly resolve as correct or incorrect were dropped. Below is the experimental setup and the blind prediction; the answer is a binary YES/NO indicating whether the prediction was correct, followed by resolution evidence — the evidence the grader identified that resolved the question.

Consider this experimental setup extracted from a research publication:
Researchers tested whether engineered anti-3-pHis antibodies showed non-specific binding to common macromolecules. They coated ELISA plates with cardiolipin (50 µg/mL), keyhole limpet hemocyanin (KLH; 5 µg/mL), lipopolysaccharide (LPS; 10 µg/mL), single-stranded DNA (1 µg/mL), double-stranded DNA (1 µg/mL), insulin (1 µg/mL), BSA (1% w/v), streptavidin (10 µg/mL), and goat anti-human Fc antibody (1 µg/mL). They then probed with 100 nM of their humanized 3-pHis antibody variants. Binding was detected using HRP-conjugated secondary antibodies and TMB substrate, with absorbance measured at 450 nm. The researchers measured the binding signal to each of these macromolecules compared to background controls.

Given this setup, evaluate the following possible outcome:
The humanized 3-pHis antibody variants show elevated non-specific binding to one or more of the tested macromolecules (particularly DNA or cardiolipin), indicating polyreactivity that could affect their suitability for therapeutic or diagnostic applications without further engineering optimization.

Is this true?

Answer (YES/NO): NO